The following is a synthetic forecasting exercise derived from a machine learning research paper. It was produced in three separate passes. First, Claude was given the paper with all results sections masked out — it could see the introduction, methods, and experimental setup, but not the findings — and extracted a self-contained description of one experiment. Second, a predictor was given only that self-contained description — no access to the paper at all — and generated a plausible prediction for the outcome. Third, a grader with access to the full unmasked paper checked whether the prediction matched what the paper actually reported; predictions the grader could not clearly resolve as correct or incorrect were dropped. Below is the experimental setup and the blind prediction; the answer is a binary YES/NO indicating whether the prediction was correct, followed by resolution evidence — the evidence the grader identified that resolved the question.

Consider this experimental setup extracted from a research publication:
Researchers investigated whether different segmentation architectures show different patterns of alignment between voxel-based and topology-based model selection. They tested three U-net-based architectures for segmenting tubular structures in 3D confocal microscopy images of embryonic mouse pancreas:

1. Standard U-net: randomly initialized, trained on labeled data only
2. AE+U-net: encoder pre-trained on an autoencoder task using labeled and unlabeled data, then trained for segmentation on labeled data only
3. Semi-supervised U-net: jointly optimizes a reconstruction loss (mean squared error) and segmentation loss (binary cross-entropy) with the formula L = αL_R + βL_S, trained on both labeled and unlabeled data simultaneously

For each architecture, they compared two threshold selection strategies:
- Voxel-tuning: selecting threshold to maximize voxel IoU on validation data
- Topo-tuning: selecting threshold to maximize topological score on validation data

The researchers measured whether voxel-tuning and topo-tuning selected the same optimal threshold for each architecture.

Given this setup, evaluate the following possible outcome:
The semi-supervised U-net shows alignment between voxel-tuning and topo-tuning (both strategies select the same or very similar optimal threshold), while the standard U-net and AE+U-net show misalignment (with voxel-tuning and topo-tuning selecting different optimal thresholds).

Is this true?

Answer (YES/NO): YES